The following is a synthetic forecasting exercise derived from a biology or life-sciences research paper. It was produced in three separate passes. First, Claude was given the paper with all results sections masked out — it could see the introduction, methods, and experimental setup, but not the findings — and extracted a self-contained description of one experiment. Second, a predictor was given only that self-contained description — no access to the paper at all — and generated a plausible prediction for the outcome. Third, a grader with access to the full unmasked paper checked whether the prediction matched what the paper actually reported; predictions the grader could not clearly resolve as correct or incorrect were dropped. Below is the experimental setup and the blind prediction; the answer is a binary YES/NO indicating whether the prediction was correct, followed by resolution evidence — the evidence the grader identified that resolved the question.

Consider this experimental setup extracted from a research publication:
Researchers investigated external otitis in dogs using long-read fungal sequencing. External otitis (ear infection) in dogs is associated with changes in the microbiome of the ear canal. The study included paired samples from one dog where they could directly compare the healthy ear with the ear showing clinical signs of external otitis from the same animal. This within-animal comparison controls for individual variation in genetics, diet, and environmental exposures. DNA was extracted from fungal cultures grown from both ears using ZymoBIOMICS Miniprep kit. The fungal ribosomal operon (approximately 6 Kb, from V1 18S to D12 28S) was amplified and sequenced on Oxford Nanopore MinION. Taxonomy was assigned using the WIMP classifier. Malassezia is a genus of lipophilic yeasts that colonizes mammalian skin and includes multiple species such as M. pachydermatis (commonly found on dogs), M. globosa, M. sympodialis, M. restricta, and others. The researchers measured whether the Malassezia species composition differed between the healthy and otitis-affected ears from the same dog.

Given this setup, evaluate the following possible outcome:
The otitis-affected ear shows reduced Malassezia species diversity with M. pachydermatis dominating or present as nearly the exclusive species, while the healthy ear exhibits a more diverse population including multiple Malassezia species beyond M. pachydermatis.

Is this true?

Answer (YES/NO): NO